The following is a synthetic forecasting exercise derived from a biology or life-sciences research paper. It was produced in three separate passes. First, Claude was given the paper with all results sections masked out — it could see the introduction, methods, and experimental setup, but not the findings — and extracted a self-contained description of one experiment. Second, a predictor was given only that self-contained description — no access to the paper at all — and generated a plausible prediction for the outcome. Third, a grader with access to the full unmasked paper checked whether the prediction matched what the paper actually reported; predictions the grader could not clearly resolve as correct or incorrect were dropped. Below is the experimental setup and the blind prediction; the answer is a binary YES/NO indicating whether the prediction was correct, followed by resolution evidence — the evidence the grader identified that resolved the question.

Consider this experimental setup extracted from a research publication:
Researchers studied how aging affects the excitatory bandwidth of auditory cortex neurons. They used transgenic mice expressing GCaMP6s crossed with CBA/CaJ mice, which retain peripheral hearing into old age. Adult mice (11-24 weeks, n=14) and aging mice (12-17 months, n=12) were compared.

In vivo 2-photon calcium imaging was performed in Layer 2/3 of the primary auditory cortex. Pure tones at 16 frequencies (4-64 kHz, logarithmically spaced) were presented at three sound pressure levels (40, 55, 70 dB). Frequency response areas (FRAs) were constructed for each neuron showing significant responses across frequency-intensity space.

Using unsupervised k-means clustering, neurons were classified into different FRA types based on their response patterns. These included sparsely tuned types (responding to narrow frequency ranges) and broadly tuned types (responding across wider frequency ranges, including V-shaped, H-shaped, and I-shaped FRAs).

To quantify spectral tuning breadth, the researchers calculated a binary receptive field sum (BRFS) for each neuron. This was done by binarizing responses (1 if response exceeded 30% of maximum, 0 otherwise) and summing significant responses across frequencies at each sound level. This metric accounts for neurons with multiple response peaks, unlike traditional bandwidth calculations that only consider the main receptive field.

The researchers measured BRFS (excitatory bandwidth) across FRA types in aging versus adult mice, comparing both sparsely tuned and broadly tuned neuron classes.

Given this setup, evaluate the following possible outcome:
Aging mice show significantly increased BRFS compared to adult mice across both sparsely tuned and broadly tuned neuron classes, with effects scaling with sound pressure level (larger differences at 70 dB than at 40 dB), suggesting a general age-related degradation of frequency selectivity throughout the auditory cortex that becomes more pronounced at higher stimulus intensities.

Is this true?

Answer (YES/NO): NO